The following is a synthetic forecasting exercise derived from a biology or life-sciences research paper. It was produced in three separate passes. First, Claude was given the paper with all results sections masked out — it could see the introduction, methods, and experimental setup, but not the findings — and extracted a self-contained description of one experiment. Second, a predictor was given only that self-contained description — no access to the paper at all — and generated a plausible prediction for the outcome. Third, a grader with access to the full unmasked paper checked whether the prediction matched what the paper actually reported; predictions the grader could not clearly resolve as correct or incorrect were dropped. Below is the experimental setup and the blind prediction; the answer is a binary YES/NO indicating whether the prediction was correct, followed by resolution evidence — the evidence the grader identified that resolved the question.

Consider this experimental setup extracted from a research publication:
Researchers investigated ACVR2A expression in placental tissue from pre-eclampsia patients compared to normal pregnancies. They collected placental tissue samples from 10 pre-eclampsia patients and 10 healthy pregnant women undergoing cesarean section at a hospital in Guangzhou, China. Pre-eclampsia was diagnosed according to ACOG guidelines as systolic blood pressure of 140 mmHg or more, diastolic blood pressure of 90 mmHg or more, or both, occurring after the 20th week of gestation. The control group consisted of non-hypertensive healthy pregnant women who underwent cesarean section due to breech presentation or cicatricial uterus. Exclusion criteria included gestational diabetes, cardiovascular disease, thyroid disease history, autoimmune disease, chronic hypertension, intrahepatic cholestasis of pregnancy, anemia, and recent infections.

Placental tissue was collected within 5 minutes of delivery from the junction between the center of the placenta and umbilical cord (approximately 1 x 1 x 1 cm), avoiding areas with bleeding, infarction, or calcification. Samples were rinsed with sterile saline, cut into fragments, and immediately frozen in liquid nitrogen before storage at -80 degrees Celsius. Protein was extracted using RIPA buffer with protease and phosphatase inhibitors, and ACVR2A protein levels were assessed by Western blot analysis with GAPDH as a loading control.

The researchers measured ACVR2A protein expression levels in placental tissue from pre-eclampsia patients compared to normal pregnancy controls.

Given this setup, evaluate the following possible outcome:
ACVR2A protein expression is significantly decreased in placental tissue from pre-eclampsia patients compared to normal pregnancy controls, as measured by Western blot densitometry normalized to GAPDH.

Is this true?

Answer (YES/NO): YES